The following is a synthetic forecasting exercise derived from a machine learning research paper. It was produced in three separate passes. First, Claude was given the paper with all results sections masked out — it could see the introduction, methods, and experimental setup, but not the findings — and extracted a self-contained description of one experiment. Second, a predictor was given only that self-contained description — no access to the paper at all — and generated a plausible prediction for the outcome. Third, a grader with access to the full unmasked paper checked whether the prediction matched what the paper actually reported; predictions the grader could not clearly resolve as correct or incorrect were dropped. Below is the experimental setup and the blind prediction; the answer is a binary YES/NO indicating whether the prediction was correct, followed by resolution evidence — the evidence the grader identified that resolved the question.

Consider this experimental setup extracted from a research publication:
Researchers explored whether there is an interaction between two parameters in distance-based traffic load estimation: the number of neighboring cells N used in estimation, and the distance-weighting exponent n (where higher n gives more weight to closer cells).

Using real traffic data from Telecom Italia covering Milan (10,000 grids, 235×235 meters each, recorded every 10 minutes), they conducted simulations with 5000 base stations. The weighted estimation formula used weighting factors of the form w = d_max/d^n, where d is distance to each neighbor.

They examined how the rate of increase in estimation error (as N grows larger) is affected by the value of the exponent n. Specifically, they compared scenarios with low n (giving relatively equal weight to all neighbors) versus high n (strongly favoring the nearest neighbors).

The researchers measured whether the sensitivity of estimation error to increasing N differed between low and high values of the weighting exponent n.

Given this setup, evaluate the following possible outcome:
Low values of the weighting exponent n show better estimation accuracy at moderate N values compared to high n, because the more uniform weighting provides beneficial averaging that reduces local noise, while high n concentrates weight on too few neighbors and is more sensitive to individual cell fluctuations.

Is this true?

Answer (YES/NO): NO